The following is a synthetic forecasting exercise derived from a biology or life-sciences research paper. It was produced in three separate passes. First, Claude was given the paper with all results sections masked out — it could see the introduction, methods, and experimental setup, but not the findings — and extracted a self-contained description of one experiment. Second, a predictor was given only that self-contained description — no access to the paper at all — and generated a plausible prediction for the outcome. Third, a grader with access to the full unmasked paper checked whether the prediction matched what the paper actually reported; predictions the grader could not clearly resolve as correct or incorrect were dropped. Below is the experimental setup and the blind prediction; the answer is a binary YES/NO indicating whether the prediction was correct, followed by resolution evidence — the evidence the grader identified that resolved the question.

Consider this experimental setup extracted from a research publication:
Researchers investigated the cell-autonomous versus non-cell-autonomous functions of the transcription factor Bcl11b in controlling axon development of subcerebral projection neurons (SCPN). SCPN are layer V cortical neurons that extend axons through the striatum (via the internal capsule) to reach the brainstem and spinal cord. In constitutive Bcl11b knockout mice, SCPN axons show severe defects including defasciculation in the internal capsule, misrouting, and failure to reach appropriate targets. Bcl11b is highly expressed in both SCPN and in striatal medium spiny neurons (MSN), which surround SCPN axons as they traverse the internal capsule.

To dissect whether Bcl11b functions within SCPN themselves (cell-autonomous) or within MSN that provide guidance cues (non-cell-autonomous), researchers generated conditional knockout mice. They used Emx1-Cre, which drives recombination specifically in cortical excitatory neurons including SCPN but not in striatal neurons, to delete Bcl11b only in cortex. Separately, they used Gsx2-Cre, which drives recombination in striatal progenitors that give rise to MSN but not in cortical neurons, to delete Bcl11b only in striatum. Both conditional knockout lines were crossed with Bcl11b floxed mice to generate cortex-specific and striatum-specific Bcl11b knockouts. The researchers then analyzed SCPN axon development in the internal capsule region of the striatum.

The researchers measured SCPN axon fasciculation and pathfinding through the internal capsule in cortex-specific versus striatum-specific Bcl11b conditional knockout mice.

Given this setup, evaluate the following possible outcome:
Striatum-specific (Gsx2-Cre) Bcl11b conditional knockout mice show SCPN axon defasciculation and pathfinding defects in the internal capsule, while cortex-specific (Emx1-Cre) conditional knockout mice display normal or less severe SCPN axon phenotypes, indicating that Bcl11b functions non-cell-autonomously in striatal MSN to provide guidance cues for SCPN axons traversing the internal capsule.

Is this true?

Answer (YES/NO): YES